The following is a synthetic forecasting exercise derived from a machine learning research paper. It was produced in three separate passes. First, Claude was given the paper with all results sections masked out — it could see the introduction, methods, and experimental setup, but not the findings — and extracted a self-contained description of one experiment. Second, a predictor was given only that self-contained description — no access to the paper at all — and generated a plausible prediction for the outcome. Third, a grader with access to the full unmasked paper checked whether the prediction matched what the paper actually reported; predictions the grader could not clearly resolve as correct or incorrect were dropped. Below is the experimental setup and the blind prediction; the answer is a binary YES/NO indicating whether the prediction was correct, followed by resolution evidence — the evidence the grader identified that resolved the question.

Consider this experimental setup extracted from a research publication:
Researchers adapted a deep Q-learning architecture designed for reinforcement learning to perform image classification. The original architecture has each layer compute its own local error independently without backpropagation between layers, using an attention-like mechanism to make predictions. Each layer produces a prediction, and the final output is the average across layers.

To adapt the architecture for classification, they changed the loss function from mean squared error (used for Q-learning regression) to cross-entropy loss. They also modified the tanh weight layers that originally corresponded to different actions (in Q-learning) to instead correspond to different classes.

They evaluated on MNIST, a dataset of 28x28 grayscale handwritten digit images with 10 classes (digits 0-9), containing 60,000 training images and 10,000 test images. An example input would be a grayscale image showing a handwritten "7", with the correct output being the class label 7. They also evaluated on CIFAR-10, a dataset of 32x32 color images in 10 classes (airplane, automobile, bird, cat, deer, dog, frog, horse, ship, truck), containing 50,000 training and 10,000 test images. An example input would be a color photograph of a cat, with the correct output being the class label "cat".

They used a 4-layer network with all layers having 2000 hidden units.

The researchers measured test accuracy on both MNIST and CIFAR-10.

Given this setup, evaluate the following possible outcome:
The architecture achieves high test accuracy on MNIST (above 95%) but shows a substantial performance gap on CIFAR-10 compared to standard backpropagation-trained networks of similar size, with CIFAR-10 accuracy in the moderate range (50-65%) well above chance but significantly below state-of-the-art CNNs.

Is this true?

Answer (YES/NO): YES